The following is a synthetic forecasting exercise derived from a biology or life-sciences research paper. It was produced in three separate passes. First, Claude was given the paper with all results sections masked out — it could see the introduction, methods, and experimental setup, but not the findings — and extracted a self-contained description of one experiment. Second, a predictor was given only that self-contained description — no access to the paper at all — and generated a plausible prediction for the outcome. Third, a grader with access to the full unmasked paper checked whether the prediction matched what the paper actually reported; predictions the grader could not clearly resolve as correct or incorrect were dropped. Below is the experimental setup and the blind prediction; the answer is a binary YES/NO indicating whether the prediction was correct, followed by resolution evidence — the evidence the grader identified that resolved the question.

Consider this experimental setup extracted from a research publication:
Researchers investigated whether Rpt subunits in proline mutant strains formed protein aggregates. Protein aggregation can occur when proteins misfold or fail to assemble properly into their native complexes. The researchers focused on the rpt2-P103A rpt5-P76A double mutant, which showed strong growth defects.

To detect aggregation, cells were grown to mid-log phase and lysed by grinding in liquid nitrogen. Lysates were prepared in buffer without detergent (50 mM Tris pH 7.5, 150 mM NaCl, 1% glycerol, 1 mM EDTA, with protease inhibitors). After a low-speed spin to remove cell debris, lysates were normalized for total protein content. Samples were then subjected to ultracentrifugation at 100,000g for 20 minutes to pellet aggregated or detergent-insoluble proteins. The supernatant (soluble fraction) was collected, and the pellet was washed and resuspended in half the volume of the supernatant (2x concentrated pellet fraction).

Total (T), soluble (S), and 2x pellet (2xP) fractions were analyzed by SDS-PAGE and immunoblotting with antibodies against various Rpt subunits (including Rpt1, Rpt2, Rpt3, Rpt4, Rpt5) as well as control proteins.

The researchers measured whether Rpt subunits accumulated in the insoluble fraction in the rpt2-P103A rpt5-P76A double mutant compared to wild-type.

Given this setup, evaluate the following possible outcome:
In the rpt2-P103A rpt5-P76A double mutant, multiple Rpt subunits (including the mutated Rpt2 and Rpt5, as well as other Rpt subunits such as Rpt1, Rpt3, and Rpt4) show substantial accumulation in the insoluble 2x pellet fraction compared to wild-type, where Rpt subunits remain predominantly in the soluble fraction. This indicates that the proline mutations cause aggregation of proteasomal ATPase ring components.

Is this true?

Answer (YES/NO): NO